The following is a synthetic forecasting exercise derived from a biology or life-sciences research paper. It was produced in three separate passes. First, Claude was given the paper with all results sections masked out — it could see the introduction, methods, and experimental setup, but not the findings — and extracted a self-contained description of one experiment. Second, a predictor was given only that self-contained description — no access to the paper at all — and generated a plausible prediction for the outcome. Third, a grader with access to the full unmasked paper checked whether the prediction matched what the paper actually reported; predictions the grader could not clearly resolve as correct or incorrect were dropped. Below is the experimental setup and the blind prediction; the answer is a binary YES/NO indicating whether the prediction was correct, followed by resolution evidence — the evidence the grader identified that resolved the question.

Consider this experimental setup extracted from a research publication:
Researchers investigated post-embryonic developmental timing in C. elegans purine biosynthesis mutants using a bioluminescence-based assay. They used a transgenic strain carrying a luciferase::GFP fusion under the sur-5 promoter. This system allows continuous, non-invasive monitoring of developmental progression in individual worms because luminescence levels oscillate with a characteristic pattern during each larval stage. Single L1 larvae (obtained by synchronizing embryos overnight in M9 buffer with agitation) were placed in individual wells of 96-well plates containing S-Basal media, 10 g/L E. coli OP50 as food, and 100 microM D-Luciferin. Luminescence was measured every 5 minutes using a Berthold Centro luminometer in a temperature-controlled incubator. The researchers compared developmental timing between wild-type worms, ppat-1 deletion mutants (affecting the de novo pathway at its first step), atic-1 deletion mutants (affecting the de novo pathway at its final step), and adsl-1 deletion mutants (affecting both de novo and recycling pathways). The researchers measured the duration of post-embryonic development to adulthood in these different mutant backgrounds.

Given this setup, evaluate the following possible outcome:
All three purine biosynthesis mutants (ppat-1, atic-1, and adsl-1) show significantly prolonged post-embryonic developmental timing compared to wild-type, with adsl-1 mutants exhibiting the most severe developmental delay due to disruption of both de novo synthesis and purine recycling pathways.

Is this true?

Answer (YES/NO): NO